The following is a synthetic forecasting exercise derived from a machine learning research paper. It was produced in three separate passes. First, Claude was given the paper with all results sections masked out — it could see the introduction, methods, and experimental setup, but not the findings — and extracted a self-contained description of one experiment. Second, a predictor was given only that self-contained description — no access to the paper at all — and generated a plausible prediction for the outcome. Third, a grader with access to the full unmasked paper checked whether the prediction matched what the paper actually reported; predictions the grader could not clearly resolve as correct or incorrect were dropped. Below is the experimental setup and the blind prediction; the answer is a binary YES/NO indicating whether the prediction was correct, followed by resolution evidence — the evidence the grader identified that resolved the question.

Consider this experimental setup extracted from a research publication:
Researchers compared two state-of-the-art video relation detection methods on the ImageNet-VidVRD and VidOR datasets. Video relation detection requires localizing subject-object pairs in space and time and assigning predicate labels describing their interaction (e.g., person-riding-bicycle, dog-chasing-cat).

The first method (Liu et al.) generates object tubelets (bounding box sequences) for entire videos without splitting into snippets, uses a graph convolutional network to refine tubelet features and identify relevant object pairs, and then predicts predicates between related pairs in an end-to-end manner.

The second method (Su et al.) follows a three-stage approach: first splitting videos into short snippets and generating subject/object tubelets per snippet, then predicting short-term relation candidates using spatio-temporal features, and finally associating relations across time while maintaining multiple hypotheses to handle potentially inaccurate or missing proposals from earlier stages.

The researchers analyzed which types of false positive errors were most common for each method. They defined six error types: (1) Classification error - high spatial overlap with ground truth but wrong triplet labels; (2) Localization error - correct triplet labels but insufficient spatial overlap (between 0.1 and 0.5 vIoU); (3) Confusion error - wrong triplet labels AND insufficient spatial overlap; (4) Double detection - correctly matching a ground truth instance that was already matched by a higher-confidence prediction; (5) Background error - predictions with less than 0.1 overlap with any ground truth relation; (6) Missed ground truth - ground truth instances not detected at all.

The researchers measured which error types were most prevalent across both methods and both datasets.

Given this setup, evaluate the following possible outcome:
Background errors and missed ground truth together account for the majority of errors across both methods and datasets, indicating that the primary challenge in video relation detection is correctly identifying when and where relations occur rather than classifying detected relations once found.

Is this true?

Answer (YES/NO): NO